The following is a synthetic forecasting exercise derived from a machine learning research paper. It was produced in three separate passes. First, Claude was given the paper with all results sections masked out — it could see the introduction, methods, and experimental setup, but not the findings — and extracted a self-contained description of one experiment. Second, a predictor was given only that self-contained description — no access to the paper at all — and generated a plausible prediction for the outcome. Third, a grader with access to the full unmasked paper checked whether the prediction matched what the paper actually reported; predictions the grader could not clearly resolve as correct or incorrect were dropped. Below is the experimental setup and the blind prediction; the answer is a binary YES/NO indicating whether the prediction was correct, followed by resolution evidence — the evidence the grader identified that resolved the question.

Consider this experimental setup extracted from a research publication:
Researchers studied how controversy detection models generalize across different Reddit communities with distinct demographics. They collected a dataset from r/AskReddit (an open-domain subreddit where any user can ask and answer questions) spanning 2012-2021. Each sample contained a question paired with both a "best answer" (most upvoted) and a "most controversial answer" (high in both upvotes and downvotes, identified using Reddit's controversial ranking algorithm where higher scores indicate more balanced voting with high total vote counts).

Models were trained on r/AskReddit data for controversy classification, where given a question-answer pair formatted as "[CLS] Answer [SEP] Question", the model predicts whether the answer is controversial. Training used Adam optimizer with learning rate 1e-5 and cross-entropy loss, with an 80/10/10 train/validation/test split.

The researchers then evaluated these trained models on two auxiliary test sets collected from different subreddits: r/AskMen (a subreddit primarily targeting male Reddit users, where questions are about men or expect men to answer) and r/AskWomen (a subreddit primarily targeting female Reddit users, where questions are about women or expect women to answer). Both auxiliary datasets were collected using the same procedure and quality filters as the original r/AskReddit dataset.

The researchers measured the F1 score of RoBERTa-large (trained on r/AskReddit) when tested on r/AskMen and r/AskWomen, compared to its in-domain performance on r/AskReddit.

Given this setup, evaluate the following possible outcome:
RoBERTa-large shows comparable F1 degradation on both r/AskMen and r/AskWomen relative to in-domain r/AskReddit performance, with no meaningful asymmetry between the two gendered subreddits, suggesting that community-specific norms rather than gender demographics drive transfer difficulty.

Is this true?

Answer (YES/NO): NO